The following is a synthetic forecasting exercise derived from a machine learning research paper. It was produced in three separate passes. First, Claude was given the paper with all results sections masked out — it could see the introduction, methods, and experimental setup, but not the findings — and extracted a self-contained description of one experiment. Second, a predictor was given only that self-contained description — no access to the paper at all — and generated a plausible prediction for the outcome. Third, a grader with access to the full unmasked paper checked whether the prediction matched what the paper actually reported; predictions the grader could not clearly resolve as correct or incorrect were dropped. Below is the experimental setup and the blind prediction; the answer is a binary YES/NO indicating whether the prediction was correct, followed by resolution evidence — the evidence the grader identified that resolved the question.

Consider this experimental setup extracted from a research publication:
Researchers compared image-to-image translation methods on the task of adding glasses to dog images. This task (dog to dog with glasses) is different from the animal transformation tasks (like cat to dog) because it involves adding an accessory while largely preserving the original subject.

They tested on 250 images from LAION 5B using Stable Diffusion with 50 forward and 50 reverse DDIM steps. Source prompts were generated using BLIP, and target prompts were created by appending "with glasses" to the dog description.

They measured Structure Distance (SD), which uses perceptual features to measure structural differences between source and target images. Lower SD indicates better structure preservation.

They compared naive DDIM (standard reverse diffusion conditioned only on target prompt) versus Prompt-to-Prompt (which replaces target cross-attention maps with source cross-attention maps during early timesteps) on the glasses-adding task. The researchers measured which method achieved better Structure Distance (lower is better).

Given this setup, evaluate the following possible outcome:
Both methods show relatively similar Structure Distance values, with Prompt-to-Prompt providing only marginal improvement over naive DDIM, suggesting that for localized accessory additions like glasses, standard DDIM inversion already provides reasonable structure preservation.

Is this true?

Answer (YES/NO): NO